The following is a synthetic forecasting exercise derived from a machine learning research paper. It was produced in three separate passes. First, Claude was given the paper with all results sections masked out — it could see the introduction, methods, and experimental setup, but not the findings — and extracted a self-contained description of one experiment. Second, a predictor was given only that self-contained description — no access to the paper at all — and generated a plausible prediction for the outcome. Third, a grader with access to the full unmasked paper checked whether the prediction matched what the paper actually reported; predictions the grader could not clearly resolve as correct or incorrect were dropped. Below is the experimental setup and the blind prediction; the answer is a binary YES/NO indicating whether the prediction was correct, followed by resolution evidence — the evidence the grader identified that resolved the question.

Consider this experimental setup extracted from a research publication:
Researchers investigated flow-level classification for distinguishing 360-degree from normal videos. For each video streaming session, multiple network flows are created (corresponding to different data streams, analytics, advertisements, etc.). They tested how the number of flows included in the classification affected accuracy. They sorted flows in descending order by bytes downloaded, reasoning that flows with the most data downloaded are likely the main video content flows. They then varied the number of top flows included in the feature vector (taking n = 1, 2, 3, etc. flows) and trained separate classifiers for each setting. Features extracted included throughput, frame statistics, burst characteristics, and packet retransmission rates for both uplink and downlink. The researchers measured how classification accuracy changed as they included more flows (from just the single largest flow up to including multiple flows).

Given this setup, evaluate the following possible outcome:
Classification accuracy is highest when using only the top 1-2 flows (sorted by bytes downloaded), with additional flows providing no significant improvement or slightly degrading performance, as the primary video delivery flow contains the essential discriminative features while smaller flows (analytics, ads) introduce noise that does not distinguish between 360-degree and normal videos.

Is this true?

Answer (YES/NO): NO